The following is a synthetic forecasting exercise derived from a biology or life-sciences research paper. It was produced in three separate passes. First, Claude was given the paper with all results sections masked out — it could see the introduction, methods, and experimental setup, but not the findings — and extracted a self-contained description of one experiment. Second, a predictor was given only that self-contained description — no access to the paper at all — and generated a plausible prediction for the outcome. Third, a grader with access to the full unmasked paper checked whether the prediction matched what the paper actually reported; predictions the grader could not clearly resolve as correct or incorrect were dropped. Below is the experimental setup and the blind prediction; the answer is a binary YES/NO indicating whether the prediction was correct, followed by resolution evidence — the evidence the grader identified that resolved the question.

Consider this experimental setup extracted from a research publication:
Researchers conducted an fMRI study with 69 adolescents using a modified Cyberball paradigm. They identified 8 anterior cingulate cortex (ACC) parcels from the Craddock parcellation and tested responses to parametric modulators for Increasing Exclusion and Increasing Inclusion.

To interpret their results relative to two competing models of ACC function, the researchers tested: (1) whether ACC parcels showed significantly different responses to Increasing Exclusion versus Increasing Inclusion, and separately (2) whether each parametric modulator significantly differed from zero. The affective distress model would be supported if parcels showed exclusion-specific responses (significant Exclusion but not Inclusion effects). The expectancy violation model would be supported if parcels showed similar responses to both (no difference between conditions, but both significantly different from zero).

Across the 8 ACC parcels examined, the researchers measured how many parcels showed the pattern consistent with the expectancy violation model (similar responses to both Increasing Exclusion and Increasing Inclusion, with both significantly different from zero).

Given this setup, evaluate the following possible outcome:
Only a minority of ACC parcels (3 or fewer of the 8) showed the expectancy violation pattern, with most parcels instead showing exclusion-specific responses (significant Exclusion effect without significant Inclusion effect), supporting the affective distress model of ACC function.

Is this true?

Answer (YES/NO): NO